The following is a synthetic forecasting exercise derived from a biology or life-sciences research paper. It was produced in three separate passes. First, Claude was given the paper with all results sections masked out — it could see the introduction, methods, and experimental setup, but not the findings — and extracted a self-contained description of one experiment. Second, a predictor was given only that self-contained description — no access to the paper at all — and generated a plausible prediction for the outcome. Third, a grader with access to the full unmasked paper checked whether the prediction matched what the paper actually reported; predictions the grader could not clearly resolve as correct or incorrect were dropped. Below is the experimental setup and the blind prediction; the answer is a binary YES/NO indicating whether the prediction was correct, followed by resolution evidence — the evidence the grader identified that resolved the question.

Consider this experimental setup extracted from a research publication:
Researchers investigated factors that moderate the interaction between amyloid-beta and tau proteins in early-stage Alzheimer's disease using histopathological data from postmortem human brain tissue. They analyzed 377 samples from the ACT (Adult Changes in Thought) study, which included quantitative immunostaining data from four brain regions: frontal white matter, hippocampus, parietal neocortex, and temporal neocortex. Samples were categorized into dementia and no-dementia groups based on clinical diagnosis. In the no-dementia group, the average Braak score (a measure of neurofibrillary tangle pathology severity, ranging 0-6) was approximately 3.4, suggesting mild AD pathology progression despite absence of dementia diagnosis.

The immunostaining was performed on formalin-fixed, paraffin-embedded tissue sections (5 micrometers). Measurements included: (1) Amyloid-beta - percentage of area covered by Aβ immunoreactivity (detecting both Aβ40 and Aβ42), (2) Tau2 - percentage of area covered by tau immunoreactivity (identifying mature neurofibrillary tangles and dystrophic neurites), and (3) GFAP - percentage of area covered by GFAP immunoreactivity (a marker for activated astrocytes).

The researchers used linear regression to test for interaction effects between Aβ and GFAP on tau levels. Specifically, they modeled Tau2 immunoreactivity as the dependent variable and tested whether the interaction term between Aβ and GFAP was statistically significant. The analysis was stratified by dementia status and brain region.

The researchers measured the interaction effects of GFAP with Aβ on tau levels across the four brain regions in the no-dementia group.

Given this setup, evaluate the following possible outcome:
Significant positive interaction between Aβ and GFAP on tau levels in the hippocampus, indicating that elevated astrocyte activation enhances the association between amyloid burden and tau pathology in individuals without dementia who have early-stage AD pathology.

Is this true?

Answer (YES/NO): YES